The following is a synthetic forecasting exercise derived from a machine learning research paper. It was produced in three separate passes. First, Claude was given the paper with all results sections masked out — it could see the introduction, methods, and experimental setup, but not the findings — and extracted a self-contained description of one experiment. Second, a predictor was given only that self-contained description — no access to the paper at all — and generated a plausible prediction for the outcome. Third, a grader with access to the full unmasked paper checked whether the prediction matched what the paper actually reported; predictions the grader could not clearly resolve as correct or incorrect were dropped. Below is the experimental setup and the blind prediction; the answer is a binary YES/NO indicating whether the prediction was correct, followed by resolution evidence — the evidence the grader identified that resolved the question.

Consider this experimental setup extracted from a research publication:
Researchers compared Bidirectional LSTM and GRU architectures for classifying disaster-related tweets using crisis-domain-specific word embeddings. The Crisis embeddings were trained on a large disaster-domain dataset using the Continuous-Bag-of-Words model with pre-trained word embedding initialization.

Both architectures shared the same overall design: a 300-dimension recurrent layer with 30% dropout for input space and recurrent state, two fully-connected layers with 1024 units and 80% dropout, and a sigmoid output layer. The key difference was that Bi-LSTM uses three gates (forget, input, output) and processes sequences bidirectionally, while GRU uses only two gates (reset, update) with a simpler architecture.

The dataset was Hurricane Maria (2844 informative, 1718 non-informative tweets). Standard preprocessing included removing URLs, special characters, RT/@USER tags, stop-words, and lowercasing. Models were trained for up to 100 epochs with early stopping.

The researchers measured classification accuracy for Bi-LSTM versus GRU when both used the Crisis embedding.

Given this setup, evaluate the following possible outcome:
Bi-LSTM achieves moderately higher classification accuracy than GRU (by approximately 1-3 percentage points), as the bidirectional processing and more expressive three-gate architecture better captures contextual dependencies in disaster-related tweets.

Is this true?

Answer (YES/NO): NO